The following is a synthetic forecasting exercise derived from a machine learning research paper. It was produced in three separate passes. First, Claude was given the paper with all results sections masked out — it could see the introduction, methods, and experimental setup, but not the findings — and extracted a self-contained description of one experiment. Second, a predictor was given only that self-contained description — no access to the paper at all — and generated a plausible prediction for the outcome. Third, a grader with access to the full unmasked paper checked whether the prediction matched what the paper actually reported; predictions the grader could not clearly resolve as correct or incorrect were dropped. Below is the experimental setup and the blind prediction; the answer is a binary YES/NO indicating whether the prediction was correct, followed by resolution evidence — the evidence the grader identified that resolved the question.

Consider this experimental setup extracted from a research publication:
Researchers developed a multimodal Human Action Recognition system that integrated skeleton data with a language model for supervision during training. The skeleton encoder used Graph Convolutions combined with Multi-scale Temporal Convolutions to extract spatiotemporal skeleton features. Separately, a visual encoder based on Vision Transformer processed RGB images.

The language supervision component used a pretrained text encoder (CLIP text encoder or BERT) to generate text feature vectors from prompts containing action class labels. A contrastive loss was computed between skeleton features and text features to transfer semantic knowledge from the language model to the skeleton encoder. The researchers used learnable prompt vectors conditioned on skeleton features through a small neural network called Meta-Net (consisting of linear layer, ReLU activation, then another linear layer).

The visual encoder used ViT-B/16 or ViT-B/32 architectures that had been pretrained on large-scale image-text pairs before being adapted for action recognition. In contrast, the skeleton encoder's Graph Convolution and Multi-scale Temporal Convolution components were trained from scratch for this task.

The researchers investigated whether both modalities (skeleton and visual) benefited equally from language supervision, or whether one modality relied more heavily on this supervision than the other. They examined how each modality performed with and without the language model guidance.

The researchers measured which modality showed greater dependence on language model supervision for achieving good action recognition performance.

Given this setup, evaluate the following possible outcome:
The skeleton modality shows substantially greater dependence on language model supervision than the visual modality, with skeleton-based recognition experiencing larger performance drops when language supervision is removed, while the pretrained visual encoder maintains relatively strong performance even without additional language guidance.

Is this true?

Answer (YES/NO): YES